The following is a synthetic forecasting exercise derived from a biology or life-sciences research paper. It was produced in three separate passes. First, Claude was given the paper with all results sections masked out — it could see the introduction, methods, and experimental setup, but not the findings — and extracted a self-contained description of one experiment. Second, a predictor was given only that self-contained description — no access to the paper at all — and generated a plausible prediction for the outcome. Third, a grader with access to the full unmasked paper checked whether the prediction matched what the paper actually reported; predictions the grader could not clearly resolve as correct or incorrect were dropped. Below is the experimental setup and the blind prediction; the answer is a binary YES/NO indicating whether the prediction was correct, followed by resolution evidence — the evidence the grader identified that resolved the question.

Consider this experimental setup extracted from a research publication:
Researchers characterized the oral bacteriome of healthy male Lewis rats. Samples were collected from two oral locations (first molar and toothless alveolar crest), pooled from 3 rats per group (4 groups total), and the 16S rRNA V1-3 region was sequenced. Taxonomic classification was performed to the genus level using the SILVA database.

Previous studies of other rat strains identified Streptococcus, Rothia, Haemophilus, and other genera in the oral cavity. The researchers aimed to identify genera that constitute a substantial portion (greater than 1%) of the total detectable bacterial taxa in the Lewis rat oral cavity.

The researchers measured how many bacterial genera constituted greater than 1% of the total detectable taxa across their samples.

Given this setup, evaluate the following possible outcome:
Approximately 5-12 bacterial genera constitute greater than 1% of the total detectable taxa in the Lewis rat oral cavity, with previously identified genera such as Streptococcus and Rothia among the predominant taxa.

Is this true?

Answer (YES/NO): NO